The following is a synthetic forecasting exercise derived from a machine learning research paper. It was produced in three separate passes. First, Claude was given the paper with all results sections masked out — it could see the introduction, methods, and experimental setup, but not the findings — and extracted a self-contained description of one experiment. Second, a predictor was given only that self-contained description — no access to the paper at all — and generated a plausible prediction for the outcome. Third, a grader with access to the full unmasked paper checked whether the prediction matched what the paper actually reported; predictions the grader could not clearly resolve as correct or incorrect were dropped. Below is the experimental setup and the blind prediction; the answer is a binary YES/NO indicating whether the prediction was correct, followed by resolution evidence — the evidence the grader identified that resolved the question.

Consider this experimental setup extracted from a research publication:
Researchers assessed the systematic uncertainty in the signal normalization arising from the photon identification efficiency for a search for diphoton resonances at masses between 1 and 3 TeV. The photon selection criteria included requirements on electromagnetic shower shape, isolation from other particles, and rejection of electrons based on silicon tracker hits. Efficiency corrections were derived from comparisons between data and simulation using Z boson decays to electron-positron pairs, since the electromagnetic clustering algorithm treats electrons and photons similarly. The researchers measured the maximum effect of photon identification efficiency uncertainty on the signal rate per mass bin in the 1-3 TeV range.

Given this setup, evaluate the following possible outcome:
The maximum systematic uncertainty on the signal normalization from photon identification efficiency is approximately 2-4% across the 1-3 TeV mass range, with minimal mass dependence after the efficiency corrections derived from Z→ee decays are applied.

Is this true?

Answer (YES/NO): NO